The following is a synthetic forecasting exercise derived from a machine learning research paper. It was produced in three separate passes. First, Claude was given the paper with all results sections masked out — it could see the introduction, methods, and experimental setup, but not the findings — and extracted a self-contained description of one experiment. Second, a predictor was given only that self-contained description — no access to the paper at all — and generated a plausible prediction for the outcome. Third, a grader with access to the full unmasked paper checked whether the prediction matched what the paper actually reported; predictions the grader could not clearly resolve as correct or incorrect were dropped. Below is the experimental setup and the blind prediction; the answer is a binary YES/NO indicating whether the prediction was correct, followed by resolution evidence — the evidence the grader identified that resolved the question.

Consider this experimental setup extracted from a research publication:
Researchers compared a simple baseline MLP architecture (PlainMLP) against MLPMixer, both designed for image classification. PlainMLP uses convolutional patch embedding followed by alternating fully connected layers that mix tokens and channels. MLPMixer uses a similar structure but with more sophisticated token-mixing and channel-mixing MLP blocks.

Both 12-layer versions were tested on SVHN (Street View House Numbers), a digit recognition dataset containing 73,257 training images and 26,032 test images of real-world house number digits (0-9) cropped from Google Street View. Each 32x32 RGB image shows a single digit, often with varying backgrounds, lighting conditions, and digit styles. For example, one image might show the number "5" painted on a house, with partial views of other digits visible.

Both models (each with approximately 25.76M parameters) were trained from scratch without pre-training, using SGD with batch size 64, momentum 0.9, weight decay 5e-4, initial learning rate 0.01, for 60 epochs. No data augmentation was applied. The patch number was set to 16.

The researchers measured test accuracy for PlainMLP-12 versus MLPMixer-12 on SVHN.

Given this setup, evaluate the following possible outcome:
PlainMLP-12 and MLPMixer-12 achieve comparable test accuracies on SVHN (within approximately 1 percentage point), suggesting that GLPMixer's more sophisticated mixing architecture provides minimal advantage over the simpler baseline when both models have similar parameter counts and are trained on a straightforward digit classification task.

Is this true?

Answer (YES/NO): NO